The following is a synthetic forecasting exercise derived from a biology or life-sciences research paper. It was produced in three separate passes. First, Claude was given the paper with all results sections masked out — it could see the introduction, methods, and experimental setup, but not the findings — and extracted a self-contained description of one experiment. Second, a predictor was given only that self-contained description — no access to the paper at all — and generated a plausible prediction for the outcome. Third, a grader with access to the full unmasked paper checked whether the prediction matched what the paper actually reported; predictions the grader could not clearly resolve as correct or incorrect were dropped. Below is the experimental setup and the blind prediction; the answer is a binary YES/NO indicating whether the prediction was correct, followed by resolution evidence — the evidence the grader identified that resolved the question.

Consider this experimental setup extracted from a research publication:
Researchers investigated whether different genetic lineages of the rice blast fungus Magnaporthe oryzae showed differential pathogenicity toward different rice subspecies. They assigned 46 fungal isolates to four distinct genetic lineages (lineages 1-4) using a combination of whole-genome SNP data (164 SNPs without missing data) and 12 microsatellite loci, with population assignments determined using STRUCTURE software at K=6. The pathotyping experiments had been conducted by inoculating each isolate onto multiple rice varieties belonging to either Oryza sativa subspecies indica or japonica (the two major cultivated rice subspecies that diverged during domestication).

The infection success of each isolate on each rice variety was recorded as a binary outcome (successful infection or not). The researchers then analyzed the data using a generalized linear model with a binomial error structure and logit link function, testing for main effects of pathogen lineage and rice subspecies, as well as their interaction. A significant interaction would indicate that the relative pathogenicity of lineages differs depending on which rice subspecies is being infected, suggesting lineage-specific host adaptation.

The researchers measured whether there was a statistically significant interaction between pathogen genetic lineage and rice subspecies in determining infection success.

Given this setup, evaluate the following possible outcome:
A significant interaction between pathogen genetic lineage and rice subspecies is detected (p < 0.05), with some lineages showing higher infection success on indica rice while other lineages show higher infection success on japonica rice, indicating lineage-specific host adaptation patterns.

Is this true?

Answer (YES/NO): YES